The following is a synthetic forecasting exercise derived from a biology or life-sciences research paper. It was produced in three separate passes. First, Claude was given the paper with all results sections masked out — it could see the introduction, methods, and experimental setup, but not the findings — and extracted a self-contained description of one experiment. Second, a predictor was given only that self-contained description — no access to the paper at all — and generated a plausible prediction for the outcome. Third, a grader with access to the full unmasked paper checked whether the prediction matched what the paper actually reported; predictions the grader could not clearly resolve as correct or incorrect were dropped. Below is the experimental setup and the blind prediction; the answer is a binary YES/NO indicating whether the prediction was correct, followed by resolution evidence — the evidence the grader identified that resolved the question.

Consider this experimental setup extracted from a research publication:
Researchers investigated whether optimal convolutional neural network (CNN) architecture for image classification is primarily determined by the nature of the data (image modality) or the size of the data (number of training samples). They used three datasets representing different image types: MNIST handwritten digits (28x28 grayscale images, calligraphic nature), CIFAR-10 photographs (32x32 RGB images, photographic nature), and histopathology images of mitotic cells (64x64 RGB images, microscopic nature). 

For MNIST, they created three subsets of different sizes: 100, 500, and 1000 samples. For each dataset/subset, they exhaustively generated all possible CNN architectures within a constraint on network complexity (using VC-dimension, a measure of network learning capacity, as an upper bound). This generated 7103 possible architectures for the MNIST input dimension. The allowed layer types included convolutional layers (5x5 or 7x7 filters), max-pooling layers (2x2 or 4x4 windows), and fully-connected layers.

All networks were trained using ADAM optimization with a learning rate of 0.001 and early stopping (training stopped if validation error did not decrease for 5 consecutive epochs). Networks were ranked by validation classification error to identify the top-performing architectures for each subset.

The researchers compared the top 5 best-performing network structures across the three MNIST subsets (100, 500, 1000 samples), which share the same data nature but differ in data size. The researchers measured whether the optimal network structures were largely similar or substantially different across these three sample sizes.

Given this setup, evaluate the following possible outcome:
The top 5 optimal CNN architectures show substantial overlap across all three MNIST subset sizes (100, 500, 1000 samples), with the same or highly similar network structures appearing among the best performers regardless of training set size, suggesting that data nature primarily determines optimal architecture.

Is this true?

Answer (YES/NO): NO